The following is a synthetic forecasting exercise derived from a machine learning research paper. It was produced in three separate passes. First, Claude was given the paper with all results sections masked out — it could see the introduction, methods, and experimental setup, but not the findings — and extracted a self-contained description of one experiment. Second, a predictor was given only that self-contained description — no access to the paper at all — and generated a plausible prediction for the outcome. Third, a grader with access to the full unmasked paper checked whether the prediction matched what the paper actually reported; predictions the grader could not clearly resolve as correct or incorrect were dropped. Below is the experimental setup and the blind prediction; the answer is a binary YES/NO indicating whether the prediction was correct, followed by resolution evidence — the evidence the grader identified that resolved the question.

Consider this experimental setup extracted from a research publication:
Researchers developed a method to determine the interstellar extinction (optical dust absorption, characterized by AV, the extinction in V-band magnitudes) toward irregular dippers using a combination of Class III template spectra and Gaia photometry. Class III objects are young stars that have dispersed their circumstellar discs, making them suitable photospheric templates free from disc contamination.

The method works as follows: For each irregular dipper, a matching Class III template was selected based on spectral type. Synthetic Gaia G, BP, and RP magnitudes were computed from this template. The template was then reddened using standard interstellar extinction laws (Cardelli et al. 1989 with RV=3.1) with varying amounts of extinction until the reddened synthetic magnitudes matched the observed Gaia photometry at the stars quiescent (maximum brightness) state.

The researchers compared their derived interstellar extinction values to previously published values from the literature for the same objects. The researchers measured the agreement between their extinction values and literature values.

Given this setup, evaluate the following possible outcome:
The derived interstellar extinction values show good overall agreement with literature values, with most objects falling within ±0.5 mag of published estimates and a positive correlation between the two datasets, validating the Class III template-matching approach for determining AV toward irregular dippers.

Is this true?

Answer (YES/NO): YES